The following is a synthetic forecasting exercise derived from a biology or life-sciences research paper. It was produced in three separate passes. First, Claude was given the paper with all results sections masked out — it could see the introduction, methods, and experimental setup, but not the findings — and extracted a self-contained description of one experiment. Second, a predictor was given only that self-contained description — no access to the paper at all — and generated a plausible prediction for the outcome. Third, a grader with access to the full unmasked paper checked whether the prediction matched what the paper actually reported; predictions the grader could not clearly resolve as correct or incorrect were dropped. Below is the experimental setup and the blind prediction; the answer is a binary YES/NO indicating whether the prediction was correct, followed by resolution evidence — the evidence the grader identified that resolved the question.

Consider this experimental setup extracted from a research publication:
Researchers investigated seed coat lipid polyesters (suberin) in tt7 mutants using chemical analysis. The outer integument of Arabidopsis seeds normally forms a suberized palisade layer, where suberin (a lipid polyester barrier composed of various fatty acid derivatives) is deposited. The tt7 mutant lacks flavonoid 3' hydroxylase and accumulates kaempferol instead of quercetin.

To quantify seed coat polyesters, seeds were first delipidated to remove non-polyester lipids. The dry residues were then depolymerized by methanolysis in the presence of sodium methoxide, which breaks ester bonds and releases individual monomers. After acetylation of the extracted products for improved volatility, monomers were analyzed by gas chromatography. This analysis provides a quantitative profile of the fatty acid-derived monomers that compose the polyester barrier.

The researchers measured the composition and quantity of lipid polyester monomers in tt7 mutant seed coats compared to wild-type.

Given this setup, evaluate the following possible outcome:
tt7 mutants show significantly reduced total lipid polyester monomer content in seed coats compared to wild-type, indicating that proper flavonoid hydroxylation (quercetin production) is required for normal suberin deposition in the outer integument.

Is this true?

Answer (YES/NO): NO